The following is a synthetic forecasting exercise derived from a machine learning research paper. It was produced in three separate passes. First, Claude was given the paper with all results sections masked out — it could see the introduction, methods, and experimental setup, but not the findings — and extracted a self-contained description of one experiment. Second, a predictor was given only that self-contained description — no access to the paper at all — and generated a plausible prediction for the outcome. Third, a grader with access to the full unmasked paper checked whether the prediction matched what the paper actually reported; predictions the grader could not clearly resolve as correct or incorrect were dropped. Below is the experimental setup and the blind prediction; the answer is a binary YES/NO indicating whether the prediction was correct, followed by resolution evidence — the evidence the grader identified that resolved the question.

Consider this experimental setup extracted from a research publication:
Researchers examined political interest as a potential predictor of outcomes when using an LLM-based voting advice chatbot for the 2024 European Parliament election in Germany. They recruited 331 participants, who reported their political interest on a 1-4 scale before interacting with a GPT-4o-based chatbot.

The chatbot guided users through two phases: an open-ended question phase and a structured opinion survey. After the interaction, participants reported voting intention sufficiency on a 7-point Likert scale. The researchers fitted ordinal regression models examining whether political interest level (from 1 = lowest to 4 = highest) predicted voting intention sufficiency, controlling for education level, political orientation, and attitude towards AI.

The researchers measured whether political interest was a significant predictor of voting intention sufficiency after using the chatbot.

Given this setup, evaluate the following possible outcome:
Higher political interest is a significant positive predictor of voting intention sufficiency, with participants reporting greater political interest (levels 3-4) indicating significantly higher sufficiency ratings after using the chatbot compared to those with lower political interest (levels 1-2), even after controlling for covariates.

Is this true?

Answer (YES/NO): NO